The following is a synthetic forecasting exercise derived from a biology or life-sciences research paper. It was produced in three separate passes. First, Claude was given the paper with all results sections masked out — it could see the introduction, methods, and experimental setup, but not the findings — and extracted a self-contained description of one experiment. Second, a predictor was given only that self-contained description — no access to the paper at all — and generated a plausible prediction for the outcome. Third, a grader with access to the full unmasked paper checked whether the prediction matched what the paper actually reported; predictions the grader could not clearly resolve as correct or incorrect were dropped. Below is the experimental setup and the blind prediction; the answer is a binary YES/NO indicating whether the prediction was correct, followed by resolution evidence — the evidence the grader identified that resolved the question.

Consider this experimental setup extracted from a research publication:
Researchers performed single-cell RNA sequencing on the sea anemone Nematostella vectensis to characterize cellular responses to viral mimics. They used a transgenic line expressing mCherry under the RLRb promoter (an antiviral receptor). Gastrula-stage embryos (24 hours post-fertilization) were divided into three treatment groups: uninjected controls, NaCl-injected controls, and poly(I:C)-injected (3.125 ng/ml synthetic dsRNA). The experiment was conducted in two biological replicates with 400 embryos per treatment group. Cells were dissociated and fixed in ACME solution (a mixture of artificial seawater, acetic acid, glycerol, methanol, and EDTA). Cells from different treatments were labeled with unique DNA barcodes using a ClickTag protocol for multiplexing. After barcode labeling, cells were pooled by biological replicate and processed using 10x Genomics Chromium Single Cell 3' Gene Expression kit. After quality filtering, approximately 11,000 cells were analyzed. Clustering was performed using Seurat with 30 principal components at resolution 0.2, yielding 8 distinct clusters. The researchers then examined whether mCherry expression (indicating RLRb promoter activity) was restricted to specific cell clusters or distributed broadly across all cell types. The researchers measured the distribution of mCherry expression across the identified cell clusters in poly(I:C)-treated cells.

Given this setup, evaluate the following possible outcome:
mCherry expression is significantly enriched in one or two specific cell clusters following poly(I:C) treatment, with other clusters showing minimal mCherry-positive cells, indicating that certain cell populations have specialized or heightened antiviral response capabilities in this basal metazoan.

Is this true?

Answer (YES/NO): YES